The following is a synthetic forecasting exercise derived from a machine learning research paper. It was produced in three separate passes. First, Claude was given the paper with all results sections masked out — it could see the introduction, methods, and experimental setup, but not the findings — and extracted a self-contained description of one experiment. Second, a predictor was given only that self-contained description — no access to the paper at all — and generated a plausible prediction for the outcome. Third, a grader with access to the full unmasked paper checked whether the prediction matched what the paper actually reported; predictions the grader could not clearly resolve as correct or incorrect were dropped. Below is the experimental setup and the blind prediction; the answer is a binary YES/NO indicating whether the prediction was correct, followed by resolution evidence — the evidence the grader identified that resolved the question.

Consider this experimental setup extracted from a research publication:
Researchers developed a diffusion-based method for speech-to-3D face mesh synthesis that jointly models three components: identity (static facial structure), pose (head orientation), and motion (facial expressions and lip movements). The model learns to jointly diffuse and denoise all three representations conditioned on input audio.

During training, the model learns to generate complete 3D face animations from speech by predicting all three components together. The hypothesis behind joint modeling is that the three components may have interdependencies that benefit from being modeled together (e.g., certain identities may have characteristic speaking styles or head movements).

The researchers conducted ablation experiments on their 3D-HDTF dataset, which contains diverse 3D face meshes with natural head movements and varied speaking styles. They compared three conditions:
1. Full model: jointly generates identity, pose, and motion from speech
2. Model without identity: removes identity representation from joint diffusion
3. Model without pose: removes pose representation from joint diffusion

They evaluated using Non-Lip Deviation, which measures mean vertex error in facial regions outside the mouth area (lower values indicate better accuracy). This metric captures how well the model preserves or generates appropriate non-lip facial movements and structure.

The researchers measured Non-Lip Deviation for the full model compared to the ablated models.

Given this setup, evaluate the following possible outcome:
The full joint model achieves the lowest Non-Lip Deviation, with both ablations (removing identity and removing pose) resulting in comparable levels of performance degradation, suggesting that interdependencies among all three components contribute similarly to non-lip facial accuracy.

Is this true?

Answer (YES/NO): NO